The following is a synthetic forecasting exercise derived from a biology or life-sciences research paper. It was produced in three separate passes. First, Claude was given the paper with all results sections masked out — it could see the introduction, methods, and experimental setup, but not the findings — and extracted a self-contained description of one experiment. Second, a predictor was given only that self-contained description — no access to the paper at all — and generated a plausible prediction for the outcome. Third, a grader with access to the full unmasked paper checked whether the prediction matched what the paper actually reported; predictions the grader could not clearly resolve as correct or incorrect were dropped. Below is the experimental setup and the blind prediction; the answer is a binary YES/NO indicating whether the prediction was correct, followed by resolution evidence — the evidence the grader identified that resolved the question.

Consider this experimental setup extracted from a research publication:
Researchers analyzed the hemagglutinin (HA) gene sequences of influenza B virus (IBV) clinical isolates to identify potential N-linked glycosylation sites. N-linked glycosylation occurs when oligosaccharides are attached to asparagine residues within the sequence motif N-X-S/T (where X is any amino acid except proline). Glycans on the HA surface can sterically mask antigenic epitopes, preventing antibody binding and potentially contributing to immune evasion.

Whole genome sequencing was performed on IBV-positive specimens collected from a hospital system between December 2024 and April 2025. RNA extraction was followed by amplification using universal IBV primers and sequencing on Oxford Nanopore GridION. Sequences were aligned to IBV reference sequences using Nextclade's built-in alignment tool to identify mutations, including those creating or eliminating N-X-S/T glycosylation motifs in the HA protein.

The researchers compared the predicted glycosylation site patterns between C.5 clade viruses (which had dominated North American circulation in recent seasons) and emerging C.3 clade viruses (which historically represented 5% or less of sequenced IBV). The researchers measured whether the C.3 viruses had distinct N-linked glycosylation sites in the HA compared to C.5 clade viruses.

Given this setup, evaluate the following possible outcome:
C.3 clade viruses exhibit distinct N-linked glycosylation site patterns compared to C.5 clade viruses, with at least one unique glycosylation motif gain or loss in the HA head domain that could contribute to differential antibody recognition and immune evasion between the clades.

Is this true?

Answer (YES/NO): YES